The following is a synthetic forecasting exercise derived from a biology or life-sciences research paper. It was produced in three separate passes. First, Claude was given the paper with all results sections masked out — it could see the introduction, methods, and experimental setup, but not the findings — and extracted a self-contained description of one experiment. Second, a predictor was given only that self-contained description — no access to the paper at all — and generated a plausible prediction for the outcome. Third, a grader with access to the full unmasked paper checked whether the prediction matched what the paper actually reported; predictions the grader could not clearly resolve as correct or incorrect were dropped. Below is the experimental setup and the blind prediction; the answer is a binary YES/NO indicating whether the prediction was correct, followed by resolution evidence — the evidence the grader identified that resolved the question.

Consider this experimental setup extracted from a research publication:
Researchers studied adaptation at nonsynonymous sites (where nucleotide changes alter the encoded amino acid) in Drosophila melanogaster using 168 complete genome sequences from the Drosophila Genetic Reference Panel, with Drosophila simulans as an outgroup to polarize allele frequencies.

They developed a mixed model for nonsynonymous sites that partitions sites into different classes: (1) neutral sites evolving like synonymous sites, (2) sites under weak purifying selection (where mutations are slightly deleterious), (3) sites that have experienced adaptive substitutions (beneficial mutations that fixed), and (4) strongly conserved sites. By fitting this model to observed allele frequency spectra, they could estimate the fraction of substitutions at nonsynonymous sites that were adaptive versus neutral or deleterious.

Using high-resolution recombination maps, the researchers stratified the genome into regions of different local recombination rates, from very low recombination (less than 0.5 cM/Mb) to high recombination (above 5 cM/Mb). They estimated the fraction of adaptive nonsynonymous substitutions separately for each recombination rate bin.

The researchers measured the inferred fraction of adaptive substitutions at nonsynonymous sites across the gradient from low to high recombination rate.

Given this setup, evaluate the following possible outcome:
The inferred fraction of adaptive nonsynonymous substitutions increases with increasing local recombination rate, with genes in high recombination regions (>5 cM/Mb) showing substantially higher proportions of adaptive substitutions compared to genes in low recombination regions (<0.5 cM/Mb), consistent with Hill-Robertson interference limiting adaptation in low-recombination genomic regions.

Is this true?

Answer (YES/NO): YES